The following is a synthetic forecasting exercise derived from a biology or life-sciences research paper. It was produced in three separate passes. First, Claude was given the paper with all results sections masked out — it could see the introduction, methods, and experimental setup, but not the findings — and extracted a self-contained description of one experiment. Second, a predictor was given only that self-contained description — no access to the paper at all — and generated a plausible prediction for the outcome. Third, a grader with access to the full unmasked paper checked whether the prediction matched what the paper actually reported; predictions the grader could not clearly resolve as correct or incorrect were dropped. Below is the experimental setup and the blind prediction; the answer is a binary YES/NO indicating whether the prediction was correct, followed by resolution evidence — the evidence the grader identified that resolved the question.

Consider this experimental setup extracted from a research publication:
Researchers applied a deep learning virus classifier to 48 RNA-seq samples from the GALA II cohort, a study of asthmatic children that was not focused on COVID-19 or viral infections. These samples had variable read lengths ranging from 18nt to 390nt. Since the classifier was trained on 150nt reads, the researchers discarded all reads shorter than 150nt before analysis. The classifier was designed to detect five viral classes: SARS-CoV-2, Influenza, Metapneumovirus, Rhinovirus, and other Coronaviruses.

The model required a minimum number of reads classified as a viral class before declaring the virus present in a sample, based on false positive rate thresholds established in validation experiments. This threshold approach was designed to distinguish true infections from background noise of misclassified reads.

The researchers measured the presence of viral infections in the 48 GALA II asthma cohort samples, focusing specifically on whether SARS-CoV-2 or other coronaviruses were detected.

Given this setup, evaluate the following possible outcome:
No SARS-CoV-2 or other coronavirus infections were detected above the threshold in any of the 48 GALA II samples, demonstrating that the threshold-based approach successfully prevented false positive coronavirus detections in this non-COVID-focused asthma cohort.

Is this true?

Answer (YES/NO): NO